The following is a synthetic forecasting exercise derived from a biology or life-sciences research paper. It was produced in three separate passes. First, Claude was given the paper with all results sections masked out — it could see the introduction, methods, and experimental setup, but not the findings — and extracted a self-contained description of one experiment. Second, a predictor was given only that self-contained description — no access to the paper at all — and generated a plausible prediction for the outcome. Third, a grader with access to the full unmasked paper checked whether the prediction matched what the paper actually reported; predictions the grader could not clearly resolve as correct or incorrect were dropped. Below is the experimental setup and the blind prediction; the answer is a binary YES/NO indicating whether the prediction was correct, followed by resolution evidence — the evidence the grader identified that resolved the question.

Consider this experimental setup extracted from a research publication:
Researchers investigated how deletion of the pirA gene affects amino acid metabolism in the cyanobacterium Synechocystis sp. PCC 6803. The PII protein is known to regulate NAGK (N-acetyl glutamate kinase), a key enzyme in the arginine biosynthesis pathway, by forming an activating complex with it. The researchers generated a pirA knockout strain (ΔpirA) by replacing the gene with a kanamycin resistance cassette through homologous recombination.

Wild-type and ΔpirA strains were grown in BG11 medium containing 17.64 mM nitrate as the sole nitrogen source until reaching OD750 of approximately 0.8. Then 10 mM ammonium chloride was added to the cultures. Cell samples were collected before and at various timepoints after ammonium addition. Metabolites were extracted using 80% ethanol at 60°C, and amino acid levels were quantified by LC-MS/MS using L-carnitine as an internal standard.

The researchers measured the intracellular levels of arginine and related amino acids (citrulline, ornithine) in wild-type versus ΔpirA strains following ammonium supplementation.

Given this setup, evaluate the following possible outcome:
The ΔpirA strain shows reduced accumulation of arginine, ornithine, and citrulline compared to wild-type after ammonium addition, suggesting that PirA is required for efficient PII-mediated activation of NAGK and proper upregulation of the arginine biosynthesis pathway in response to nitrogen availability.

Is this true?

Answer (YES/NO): NO